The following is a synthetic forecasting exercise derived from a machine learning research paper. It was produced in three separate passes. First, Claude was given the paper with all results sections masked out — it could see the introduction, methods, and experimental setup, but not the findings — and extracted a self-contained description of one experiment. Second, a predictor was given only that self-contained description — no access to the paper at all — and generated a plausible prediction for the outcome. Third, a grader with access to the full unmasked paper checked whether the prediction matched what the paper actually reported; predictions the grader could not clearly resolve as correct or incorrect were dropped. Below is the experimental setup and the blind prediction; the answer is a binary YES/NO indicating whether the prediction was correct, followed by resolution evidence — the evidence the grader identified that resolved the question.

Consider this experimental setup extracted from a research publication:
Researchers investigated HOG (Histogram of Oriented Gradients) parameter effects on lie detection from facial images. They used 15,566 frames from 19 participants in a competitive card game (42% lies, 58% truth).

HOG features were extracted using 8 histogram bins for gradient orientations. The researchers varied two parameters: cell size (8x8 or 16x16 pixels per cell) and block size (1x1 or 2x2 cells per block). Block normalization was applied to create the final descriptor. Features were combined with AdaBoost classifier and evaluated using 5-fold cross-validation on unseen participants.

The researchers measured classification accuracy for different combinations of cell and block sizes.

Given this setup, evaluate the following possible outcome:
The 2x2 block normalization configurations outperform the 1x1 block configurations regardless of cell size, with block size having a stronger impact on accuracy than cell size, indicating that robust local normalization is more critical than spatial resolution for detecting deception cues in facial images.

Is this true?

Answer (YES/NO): YES